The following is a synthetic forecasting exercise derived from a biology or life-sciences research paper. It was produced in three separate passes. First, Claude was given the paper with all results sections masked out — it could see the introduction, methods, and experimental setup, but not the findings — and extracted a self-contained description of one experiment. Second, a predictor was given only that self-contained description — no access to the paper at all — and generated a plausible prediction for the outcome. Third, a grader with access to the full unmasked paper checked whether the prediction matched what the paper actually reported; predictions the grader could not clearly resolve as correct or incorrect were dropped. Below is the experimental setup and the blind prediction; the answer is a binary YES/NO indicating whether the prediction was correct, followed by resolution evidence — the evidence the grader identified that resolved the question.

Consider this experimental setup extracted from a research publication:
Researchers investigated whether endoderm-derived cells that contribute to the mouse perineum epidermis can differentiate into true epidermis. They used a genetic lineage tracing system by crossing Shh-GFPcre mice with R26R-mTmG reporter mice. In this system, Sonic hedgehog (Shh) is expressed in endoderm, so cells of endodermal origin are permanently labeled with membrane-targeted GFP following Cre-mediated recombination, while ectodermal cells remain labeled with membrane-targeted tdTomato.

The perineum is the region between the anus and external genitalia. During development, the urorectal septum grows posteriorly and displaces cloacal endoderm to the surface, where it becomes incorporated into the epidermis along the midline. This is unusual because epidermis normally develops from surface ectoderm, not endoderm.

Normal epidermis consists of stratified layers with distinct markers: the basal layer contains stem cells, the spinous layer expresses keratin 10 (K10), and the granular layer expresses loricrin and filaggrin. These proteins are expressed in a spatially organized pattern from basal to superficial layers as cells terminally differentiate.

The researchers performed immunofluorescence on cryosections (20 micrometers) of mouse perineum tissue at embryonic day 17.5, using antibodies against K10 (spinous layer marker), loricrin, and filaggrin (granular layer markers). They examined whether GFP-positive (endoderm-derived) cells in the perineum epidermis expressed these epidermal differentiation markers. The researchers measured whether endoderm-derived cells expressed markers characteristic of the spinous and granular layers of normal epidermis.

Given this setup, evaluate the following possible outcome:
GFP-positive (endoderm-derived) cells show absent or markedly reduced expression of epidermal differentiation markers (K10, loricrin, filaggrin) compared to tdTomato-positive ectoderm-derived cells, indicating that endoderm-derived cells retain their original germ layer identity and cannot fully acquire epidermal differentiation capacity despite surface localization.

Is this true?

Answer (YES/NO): NO